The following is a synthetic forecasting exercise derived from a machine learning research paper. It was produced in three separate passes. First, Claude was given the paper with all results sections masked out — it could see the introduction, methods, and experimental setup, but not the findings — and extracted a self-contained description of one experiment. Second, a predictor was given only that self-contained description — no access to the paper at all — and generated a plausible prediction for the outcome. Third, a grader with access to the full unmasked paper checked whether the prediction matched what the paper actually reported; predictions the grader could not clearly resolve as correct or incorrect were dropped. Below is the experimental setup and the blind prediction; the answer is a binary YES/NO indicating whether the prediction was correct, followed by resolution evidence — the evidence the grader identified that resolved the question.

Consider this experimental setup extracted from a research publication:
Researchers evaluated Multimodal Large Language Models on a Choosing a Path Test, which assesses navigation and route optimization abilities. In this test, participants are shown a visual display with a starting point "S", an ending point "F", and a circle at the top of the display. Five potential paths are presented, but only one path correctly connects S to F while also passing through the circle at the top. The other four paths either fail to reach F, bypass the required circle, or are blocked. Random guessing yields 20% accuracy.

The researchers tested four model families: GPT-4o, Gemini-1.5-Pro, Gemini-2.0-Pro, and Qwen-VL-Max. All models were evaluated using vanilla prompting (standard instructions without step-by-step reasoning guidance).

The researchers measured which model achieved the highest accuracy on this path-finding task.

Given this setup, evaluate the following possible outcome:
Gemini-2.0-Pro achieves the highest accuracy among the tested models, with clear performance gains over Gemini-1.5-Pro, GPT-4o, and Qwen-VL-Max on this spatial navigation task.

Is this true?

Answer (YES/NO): NO